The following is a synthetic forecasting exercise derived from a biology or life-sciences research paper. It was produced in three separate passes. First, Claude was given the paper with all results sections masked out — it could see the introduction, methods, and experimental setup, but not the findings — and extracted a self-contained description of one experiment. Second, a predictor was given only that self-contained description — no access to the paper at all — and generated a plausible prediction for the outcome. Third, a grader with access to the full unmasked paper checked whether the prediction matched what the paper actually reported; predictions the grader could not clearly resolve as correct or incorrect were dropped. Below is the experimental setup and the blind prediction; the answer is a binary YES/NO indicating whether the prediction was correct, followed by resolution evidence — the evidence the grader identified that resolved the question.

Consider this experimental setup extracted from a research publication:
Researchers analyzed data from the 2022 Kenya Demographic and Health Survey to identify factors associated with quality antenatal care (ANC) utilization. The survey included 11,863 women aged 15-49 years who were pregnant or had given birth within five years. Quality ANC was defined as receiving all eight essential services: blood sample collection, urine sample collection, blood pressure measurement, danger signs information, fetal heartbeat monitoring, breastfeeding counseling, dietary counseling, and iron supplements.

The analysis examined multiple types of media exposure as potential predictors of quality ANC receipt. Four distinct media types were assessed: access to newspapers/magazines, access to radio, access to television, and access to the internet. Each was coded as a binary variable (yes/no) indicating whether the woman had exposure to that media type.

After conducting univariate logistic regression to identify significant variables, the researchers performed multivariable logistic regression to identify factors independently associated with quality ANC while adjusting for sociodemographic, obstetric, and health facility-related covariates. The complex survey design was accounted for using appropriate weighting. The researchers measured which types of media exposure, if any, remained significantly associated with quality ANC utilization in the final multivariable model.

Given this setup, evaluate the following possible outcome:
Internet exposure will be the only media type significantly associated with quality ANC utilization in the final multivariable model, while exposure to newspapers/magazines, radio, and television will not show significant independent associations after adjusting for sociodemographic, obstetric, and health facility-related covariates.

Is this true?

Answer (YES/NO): NO